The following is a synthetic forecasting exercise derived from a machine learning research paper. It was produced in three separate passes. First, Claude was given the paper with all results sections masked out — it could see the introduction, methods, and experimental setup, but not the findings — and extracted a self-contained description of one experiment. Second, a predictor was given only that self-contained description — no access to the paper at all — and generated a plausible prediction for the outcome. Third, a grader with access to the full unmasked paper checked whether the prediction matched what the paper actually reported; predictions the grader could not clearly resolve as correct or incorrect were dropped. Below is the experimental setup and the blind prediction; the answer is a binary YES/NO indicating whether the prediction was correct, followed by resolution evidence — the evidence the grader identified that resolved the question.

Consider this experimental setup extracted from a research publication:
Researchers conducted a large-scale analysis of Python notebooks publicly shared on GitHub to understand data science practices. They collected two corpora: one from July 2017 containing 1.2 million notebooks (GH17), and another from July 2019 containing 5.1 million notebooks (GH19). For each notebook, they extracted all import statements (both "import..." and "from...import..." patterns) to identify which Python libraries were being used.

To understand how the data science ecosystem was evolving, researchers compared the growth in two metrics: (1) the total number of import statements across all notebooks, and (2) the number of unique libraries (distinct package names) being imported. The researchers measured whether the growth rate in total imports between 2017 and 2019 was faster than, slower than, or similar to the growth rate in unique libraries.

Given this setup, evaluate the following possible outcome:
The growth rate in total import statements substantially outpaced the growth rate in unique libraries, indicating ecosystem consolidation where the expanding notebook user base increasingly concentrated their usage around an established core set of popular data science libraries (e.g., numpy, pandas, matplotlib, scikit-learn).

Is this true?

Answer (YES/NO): YES